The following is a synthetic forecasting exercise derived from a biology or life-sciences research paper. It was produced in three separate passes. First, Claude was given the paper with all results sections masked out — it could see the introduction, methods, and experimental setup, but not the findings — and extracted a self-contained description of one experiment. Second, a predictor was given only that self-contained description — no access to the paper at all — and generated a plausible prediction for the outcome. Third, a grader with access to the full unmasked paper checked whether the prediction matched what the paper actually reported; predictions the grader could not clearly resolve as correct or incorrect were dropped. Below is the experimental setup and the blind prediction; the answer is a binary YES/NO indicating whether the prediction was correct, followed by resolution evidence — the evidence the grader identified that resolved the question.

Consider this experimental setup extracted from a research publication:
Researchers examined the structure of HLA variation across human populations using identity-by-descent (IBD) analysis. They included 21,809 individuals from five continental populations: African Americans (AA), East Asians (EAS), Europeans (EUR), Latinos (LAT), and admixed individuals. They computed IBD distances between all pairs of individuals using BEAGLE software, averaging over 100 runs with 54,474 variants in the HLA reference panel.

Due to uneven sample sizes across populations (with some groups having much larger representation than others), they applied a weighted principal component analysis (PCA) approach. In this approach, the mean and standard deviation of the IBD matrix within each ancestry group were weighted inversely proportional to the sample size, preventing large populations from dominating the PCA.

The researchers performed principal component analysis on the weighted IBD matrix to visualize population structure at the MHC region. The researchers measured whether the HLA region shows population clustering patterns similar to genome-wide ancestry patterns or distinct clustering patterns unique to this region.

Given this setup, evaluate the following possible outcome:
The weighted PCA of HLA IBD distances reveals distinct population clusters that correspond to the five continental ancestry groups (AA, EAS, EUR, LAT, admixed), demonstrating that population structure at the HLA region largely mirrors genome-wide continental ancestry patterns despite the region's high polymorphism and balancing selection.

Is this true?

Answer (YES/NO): YES